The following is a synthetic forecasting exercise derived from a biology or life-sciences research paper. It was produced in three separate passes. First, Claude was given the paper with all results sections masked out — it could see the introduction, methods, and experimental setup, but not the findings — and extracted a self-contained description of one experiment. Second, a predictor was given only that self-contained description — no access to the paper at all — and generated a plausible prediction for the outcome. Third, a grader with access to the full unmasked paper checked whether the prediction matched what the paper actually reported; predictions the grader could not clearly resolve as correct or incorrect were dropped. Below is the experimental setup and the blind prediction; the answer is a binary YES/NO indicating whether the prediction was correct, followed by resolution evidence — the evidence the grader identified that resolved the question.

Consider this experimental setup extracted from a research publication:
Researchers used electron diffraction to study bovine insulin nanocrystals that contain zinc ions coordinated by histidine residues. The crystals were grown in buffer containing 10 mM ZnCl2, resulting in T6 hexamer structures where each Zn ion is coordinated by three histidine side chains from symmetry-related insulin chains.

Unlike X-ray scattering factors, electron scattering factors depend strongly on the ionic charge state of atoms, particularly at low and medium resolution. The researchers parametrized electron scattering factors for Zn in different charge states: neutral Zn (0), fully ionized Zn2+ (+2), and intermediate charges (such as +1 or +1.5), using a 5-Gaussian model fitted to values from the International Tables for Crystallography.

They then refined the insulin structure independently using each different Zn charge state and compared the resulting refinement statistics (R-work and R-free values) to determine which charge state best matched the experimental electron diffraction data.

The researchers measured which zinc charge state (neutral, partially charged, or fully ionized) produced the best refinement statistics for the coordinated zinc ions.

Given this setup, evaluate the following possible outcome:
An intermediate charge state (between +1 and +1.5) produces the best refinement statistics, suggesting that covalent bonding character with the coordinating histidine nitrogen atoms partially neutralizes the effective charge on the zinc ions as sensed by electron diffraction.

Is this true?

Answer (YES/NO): NO